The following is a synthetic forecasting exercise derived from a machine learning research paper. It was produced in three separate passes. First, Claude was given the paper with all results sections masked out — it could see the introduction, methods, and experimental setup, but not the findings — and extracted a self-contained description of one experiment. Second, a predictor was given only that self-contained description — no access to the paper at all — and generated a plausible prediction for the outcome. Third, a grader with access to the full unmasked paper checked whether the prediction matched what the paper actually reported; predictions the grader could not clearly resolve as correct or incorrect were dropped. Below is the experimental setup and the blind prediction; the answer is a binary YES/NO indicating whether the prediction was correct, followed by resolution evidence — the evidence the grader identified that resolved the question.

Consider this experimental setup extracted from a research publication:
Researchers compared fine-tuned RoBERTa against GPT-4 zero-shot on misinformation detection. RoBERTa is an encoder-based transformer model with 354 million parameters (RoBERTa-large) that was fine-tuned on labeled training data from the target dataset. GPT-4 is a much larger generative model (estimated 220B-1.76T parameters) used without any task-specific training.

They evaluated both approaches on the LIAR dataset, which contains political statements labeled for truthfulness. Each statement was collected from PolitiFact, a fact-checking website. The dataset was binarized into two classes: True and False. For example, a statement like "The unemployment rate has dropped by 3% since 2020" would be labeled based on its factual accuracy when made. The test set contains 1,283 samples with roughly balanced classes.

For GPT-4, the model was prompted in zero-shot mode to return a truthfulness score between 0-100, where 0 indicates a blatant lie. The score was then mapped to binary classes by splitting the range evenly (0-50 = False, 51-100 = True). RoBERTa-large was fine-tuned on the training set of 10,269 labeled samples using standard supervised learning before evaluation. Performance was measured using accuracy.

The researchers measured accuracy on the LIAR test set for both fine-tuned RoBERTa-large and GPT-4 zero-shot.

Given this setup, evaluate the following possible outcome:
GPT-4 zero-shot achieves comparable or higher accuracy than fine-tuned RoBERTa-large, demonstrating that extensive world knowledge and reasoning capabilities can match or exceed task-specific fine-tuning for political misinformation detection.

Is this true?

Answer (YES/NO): YES